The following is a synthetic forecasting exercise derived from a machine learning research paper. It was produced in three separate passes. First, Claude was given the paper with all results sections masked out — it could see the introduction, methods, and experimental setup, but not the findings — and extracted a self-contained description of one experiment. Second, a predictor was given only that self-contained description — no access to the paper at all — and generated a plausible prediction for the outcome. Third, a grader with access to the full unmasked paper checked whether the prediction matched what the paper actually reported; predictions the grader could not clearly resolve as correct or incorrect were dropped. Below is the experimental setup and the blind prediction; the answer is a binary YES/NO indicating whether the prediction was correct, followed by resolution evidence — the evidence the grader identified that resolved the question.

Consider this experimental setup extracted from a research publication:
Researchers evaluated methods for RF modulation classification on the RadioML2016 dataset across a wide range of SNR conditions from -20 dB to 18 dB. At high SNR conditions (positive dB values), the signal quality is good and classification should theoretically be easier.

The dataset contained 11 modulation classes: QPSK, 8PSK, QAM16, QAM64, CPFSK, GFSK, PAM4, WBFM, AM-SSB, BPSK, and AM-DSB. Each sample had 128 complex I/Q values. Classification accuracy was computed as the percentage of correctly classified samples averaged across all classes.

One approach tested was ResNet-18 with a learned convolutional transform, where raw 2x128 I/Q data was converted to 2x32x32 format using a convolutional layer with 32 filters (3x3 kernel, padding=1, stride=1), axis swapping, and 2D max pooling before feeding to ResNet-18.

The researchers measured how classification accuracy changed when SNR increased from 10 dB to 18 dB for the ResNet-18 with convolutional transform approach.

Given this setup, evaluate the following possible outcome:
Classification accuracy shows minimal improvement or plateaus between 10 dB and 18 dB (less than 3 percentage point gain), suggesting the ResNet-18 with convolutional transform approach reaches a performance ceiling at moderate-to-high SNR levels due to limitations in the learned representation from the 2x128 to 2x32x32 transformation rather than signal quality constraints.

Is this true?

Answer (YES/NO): YES